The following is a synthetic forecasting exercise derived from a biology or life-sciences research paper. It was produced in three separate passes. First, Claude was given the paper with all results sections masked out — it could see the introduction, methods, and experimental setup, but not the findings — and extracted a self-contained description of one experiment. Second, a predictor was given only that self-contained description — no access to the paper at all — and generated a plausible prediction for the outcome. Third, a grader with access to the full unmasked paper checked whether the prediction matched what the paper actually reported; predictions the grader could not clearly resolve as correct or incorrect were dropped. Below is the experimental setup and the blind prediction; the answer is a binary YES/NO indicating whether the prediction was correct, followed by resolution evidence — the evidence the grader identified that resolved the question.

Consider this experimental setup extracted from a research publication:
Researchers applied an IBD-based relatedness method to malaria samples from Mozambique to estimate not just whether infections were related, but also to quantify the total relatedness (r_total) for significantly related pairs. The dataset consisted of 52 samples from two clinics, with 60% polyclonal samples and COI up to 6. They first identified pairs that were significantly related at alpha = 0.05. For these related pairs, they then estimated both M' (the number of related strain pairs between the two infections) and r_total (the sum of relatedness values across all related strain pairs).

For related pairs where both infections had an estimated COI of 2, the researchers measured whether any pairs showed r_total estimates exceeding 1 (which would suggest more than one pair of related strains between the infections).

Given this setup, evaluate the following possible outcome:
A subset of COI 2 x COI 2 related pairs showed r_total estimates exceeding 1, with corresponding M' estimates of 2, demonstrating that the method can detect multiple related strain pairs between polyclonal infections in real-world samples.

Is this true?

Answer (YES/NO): YES